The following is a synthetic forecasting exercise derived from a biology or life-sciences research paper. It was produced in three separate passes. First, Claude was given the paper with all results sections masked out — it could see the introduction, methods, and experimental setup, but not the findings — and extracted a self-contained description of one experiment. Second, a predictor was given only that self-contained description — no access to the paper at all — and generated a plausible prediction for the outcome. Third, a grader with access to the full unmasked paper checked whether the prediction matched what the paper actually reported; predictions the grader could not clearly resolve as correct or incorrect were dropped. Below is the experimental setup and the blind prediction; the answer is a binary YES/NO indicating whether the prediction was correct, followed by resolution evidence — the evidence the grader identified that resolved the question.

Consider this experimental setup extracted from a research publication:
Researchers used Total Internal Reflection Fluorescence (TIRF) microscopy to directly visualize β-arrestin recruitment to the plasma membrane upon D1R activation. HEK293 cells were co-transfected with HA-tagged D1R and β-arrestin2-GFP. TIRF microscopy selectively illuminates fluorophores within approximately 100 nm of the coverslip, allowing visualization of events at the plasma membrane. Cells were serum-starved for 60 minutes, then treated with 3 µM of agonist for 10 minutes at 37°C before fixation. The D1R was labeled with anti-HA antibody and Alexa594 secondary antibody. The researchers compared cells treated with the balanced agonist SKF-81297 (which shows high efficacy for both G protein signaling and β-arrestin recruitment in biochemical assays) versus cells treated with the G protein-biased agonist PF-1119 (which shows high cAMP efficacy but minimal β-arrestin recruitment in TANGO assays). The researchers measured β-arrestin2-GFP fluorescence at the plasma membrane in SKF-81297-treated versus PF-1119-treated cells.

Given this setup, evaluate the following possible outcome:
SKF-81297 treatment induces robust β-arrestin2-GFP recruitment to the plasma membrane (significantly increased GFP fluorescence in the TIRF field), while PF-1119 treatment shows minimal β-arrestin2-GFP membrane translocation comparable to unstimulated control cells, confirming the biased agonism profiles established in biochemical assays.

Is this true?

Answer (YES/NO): YES